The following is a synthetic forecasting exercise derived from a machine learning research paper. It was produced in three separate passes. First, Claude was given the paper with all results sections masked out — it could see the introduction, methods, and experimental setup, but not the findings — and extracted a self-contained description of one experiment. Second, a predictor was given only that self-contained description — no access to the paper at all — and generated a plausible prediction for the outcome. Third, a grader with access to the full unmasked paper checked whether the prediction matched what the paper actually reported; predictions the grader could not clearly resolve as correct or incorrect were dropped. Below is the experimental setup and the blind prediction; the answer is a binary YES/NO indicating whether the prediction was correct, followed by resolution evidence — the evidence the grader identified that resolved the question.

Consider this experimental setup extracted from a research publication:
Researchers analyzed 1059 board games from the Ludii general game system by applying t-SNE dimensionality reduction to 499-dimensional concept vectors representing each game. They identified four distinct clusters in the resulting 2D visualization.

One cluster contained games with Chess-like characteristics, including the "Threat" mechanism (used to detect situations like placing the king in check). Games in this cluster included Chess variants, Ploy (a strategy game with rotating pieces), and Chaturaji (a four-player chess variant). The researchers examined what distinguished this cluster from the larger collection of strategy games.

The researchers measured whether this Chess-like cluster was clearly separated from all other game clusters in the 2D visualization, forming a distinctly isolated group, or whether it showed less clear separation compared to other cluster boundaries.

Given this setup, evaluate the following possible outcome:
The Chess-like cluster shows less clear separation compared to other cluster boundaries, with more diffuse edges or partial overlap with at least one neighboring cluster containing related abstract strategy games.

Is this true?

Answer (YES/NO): YES